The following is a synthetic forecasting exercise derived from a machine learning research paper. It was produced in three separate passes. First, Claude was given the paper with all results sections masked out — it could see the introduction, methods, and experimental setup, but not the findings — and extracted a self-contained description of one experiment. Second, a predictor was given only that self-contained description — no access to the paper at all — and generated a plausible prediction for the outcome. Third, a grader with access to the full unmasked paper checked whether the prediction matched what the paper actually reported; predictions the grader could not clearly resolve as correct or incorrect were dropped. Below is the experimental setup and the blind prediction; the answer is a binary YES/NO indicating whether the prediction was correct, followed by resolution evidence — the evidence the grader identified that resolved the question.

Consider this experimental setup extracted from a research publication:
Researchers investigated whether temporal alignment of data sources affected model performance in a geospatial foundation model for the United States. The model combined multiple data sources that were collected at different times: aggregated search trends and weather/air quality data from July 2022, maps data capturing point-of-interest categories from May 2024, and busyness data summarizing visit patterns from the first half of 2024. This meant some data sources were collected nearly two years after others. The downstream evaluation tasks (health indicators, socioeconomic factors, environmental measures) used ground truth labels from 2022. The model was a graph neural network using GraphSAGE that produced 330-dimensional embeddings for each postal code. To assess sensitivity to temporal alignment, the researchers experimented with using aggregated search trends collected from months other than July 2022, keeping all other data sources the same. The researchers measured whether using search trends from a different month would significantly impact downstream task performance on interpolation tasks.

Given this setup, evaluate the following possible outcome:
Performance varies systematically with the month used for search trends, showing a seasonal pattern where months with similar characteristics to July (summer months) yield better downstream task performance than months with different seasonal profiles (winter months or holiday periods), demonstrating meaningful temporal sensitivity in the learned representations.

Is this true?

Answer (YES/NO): NO